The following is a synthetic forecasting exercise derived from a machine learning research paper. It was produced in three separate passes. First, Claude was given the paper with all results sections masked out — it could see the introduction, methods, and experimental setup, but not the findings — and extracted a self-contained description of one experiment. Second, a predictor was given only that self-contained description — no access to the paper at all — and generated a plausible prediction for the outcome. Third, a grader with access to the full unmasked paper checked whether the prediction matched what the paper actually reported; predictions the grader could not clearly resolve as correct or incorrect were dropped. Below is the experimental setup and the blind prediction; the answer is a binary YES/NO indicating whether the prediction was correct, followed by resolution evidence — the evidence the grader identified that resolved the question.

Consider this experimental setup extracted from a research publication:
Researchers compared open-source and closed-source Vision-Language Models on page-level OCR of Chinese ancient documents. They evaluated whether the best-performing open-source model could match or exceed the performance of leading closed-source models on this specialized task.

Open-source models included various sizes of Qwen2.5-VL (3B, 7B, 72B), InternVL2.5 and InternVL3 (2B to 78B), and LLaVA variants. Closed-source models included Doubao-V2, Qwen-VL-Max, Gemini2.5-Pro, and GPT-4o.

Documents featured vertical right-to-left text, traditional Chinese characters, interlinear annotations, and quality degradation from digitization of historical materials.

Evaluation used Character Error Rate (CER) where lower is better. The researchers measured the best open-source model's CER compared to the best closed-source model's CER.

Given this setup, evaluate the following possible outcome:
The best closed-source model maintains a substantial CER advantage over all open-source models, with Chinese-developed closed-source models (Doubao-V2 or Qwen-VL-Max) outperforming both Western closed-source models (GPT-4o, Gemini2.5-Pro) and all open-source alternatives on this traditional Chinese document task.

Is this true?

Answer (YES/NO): NO